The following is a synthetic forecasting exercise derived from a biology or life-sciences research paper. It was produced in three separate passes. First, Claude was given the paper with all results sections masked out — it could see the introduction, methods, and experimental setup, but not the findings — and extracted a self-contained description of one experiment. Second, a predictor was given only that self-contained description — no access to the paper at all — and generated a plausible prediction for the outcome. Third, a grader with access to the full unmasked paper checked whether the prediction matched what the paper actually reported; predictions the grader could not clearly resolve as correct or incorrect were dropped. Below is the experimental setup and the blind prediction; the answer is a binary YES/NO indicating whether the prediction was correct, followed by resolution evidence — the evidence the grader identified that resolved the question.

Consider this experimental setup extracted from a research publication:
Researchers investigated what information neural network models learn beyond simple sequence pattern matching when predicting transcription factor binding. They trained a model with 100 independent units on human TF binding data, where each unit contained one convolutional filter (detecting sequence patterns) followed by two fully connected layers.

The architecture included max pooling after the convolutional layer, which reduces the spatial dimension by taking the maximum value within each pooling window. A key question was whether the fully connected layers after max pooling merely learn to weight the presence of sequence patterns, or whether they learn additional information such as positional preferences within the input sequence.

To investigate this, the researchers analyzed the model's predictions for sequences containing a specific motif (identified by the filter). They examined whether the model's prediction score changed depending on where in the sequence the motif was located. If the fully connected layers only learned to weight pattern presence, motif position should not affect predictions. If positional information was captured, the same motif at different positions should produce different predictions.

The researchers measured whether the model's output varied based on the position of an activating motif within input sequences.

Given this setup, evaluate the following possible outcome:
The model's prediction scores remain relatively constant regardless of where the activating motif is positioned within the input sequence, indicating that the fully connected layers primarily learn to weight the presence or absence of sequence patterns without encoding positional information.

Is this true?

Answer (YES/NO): NO